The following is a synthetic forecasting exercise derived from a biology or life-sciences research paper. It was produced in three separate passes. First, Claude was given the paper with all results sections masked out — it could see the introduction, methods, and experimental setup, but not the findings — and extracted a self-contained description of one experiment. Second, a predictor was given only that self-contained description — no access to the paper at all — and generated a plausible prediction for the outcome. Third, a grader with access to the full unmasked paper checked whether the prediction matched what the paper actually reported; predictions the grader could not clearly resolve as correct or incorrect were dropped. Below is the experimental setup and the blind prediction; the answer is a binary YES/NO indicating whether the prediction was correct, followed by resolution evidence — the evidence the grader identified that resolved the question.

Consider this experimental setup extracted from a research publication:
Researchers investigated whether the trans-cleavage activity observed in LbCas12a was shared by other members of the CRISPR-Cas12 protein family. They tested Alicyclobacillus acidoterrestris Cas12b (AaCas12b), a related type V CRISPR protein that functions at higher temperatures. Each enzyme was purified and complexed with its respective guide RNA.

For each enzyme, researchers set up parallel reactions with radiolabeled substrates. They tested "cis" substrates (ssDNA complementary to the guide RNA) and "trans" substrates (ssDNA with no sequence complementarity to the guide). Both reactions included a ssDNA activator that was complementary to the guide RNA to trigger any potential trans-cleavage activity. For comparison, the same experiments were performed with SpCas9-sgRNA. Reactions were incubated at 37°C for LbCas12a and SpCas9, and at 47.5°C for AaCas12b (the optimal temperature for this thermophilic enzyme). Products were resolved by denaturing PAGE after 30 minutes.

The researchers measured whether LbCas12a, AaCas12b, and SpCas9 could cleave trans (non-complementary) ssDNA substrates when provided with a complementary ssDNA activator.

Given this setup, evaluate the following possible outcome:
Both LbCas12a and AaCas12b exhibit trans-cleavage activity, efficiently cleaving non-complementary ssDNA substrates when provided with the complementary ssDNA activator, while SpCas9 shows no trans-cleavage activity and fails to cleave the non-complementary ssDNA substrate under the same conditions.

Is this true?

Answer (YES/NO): YES